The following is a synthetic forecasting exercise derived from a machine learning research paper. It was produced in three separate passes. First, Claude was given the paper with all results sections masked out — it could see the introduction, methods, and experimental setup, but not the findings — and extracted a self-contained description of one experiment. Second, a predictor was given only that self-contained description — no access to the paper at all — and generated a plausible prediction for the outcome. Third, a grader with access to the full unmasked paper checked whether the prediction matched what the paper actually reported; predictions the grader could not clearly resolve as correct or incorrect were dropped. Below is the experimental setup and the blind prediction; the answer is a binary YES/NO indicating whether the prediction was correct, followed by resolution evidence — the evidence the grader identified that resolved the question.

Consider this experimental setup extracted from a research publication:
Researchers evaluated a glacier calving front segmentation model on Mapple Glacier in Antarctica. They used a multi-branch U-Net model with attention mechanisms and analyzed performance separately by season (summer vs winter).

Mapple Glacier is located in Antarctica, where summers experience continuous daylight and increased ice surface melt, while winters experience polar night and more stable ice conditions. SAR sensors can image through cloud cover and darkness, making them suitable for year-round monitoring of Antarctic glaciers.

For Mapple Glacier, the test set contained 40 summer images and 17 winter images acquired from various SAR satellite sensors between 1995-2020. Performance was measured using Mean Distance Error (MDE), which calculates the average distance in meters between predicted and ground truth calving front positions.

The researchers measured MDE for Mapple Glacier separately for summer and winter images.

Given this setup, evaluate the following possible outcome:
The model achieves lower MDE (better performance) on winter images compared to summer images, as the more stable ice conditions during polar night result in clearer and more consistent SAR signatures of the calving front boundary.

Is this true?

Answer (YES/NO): YES